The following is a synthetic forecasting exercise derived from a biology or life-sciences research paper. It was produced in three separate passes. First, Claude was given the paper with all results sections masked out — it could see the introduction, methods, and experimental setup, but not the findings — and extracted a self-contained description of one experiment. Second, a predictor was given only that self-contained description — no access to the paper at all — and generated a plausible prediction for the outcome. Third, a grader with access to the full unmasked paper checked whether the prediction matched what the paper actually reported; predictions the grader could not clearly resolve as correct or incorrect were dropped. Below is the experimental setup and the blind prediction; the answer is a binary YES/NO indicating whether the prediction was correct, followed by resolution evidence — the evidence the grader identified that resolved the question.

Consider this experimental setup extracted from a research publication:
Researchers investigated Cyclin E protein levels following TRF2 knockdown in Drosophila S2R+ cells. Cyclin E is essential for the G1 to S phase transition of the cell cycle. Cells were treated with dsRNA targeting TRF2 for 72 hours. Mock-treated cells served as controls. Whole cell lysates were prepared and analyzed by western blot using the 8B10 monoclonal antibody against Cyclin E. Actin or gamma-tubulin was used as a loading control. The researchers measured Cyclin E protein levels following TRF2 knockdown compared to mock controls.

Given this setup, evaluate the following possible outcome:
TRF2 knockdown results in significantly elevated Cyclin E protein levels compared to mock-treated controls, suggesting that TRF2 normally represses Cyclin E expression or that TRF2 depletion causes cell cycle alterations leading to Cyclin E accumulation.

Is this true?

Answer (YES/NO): NO